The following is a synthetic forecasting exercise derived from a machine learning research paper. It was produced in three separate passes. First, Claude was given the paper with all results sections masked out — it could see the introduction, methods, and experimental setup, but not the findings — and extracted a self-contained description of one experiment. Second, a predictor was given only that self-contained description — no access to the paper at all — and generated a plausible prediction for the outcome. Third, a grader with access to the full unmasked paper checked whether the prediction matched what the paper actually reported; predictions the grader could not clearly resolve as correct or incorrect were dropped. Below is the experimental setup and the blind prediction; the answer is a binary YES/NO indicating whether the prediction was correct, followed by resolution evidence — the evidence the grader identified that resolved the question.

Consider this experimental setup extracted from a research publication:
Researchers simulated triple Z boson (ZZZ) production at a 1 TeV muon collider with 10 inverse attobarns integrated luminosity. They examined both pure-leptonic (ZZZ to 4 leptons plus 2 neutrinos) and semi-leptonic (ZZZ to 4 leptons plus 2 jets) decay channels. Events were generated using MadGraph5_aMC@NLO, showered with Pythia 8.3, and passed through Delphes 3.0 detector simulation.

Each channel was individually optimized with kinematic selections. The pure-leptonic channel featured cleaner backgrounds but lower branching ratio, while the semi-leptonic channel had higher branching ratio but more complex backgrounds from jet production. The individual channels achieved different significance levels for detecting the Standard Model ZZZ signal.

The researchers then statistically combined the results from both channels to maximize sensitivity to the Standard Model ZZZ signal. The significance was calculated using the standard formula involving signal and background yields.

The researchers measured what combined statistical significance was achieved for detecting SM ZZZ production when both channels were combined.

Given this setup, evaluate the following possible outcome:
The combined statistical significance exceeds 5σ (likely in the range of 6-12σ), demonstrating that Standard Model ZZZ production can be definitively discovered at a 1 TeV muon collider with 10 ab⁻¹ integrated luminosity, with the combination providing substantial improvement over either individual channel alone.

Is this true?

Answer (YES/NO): NO